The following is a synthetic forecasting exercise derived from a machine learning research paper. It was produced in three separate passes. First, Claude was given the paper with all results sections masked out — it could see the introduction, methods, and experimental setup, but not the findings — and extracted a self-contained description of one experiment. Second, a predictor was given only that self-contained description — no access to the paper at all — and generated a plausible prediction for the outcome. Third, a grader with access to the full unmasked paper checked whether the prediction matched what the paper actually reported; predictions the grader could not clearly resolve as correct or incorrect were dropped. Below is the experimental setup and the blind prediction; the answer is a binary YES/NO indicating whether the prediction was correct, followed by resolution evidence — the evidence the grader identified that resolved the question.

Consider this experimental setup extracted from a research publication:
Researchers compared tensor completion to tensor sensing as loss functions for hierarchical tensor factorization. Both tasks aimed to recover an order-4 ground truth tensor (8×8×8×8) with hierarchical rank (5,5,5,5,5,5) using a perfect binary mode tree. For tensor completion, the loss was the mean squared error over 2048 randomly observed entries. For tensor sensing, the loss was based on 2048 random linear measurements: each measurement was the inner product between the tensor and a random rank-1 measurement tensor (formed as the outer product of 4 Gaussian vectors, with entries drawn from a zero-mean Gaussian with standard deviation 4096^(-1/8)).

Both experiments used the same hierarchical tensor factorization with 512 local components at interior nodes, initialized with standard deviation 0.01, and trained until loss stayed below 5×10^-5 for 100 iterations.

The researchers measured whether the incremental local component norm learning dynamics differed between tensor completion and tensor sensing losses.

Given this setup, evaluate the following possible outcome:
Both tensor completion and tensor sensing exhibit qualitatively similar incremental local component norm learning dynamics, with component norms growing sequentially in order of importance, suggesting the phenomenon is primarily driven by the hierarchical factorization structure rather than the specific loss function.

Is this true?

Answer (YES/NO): YES